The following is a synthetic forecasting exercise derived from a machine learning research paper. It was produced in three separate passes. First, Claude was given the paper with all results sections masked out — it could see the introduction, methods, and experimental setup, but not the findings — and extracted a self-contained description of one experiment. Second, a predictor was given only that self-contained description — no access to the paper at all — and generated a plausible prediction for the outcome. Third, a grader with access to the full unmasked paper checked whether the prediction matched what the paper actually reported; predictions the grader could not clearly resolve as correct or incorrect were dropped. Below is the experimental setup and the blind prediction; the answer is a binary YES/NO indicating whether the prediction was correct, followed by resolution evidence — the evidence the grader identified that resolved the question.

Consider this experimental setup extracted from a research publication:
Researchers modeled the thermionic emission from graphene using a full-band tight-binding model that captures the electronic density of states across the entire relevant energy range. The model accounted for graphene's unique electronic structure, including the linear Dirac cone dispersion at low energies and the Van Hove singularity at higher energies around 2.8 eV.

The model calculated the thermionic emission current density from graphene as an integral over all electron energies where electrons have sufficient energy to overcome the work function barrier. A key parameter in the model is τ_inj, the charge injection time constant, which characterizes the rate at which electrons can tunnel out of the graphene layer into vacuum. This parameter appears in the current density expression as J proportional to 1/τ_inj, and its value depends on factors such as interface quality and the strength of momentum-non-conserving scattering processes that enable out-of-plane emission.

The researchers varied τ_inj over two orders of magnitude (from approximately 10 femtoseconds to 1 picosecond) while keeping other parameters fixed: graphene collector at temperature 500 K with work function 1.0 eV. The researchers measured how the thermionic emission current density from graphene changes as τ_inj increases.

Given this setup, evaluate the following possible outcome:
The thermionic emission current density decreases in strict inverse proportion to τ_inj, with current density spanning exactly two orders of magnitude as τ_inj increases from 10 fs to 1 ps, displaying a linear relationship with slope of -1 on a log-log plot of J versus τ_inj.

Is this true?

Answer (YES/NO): NO